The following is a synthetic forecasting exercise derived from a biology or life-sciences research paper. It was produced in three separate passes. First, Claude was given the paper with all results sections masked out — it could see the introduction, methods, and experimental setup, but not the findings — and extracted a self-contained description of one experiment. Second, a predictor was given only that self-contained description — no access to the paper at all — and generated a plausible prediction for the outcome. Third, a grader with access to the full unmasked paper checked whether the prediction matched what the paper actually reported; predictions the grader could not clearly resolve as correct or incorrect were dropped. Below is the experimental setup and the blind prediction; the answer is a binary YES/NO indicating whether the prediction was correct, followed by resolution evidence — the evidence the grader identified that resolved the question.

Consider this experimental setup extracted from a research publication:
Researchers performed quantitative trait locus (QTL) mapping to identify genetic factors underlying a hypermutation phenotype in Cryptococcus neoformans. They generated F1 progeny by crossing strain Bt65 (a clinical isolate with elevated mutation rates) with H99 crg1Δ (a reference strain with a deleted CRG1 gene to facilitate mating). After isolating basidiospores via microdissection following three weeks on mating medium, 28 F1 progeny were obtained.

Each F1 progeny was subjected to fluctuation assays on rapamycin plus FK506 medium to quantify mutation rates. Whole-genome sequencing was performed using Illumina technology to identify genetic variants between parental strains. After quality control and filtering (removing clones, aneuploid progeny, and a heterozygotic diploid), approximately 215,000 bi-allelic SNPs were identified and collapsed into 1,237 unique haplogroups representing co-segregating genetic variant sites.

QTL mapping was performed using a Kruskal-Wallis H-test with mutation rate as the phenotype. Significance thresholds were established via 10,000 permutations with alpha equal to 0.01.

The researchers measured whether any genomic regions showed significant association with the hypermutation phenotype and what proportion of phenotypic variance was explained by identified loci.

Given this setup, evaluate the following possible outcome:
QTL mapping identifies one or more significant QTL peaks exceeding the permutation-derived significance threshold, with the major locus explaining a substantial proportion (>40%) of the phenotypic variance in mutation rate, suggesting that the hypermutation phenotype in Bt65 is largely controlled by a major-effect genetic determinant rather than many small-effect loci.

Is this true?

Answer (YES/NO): YES